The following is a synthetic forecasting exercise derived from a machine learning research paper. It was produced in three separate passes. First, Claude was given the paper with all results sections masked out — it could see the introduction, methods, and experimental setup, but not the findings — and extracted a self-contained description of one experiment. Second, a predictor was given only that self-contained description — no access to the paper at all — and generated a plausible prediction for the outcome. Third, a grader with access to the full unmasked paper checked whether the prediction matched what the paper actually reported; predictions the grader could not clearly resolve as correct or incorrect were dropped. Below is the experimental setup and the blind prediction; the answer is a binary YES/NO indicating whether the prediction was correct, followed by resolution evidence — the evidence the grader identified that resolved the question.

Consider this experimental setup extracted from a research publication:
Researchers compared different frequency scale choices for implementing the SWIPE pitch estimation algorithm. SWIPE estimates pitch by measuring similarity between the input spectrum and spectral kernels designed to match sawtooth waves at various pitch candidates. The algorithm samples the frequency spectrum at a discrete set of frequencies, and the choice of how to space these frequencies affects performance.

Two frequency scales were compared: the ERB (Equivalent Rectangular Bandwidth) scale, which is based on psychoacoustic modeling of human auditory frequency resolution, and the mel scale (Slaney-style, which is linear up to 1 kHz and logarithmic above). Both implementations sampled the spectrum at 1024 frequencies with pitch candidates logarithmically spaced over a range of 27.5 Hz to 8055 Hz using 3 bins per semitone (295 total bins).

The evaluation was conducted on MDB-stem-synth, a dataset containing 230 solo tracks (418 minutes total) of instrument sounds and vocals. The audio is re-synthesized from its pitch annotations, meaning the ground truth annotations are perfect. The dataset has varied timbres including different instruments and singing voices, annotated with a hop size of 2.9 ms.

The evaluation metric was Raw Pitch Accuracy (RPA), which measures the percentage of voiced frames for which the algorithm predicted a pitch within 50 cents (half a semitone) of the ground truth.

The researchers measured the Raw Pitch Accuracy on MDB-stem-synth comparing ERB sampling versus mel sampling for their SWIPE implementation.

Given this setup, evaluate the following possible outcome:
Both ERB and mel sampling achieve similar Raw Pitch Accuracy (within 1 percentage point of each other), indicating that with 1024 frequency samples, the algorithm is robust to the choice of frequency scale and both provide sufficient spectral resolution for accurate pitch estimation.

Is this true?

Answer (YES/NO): NO